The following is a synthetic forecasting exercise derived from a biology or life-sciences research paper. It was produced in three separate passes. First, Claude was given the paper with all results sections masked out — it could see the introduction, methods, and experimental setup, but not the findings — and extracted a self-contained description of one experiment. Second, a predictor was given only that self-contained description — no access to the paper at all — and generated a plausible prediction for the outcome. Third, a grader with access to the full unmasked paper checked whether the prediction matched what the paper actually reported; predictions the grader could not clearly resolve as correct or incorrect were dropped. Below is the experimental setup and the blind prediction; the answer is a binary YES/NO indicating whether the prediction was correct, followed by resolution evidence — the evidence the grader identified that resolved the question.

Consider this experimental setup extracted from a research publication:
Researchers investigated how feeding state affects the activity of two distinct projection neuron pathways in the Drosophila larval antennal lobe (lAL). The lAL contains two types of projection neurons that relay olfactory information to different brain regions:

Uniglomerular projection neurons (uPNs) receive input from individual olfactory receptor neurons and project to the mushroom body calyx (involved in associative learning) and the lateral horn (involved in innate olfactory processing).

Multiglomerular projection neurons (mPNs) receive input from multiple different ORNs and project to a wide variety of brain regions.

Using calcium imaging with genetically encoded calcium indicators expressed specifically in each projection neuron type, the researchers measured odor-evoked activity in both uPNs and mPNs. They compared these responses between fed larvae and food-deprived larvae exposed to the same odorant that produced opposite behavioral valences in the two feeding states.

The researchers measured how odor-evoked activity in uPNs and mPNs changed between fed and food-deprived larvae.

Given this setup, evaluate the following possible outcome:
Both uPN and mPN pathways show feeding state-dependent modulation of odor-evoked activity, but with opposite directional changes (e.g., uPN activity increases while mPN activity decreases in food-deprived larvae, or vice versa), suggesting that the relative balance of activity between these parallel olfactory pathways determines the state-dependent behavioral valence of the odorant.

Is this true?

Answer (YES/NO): YES